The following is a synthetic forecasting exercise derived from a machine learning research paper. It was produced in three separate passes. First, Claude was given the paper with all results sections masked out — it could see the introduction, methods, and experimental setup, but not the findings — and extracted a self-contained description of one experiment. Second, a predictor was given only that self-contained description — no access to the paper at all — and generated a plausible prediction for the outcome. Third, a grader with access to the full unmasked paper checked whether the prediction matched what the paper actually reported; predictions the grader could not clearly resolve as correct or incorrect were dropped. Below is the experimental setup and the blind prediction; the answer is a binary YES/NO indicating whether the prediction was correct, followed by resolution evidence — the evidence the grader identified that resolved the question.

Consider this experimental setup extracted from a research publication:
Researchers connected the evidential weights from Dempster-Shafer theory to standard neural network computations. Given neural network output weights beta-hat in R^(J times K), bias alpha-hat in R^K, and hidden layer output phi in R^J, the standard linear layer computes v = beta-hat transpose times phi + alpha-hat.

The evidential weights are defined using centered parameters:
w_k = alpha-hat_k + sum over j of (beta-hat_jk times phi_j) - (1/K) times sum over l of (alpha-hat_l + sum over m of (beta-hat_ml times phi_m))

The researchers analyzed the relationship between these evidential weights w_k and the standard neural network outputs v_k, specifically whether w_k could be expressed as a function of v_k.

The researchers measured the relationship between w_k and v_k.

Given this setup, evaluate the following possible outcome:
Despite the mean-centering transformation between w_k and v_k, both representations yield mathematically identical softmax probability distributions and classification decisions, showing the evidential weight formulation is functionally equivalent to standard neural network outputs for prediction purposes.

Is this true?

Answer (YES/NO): YES